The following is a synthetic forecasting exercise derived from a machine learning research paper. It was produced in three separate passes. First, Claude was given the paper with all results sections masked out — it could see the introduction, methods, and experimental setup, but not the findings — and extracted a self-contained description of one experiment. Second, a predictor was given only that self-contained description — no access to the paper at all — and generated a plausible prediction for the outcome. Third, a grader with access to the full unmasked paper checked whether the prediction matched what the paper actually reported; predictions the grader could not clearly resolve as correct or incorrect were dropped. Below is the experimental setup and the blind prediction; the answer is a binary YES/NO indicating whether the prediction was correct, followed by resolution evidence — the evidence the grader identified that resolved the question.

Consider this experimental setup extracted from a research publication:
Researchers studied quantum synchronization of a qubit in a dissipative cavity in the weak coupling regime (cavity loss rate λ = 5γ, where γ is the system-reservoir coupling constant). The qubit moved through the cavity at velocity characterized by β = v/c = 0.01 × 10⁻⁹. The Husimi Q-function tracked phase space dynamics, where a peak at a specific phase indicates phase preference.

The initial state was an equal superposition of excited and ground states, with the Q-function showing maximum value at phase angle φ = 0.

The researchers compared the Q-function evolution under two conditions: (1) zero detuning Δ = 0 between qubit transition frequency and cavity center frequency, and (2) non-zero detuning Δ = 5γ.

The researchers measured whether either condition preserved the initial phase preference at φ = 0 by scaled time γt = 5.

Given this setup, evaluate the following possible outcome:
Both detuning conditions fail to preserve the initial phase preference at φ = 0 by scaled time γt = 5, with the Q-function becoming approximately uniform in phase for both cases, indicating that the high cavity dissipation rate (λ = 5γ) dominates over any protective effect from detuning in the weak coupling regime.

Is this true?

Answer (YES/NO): YES